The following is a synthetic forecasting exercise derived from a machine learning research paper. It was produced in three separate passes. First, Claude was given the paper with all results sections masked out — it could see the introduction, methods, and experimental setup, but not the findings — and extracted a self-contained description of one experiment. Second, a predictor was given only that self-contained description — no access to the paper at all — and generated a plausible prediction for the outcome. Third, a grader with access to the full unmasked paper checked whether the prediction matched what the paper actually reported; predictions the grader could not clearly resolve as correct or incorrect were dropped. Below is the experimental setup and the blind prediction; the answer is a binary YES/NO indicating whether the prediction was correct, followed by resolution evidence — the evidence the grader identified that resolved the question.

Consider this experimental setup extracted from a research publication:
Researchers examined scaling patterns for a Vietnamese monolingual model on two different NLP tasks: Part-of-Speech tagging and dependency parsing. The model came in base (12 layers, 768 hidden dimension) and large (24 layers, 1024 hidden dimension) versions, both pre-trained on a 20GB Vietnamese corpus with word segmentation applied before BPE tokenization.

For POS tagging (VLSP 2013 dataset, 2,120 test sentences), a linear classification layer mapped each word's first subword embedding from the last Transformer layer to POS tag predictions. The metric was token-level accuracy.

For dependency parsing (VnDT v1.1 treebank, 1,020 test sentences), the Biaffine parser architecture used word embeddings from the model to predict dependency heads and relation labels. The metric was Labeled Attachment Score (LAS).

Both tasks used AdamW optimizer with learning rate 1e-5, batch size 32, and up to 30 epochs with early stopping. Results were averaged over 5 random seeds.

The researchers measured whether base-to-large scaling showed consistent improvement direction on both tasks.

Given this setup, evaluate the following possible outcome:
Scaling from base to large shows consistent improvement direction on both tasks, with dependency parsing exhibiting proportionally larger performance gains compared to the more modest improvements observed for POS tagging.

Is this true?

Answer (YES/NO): NO